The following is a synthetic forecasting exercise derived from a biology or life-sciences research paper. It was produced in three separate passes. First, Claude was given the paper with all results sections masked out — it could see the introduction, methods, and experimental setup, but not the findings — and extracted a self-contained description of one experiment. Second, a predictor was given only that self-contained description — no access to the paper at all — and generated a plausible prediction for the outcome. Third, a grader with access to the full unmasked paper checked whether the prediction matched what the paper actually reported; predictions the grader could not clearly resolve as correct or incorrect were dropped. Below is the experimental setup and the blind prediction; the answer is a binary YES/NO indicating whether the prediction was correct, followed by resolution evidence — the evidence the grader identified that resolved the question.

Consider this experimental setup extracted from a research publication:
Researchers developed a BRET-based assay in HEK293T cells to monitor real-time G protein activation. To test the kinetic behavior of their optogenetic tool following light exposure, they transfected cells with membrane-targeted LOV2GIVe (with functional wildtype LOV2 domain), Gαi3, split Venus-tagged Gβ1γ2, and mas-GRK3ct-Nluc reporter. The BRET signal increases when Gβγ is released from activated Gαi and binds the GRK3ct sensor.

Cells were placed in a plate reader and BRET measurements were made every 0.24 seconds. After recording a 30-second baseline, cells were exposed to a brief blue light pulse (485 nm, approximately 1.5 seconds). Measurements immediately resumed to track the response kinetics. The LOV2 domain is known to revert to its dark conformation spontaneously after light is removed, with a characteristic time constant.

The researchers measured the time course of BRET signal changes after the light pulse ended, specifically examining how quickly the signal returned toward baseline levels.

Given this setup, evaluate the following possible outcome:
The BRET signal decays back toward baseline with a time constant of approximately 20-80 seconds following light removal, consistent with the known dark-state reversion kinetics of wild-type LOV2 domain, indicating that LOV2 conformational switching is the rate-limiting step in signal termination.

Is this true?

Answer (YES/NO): YES